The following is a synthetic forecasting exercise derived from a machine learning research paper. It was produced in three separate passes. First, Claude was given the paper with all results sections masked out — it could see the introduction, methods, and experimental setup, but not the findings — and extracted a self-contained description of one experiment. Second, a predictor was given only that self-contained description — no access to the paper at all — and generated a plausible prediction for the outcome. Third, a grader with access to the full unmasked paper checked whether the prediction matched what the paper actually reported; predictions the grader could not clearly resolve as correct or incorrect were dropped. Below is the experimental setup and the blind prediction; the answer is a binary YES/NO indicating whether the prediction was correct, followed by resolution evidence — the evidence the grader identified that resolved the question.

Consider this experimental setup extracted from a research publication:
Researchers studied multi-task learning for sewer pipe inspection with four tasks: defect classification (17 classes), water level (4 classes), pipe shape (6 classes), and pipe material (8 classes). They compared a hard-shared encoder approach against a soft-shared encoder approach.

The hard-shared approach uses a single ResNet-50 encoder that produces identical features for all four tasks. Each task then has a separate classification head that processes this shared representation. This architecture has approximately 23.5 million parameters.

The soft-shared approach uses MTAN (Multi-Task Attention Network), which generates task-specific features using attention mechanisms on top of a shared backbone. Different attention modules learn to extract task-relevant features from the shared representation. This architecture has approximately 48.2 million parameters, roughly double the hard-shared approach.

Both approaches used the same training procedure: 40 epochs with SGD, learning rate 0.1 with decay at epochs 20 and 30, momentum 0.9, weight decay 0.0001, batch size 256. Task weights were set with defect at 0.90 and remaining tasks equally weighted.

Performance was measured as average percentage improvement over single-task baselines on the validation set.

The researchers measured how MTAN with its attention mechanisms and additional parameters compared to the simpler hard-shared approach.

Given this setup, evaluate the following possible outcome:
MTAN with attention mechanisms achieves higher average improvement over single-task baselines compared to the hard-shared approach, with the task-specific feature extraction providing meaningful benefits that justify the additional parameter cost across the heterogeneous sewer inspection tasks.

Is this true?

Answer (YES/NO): NO